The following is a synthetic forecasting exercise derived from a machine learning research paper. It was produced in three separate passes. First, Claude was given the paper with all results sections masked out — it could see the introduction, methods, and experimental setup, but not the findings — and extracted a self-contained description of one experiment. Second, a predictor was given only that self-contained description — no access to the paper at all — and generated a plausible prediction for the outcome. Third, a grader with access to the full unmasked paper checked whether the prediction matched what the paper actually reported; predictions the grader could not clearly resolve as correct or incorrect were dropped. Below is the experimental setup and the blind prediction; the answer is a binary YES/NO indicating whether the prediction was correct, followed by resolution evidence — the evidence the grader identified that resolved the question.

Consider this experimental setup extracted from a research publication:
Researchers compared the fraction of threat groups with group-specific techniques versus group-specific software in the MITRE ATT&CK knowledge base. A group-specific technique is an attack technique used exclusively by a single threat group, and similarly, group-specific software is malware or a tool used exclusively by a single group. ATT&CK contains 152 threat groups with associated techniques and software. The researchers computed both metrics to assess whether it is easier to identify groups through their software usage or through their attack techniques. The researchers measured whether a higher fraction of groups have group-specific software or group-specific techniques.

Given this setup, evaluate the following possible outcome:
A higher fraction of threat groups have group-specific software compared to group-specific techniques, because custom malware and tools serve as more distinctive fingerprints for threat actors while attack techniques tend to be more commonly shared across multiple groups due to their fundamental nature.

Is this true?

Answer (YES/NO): YES